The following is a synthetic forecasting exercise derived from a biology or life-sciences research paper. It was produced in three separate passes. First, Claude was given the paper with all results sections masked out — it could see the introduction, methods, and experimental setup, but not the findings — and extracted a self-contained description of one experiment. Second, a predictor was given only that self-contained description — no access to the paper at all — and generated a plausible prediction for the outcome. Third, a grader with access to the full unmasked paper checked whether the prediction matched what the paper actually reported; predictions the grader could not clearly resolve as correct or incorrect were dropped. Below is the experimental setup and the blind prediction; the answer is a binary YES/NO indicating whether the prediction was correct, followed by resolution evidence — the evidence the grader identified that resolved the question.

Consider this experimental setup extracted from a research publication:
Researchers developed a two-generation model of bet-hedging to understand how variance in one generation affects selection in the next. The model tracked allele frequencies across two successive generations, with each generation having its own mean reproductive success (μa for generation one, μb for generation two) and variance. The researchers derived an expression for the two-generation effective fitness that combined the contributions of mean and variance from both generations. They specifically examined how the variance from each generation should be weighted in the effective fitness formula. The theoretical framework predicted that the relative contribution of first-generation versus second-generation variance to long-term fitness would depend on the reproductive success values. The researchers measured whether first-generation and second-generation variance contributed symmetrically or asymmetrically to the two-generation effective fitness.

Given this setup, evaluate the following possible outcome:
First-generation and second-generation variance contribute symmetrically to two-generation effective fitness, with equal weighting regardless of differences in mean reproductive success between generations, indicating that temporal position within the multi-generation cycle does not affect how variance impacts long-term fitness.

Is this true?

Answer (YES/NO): NO